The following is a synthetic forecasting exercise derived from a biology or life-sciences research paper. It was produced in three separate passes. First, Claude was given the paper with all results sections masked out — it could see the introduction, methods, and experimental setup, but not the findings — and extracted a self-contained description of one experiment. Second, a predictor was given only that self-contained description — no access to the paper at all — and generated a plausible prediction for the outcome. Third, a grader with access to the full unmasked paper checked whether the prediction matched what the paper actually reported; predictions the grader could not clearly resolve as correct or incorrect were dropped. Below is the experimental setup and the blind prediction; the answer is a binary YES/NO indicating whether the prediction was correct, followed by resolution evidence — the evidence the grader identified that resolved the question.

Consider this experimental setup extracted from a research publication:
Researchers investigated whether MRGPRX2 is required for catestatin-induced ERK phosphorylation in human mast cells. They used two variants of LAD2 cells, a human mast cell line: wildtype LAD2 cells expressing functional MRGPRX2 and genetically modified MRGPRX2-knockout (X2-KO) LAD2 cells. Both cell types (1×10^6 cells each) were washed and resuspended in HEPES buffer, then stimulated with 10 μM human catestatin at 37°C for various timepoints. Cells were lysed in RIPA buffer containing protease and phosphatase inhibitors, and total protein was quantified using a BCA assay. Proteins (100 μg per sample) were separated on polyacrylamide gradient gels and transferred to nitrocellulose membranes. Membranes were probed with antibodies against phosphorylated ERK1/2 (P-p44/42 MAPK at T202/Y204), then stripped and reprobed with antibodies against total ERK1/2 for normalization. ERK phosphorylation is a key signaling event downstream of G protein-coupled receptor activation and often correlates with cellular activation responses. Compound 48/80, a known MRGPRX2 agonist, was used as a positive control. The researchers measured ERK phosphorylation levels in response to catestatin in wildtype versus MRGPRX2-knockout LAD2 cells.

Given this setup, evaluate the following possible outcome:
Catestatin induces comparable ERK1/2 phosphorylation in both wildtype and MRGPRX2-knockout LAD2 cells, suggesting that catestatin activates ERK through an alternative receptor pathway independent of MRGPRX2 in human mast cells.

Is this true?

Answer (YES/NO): NO